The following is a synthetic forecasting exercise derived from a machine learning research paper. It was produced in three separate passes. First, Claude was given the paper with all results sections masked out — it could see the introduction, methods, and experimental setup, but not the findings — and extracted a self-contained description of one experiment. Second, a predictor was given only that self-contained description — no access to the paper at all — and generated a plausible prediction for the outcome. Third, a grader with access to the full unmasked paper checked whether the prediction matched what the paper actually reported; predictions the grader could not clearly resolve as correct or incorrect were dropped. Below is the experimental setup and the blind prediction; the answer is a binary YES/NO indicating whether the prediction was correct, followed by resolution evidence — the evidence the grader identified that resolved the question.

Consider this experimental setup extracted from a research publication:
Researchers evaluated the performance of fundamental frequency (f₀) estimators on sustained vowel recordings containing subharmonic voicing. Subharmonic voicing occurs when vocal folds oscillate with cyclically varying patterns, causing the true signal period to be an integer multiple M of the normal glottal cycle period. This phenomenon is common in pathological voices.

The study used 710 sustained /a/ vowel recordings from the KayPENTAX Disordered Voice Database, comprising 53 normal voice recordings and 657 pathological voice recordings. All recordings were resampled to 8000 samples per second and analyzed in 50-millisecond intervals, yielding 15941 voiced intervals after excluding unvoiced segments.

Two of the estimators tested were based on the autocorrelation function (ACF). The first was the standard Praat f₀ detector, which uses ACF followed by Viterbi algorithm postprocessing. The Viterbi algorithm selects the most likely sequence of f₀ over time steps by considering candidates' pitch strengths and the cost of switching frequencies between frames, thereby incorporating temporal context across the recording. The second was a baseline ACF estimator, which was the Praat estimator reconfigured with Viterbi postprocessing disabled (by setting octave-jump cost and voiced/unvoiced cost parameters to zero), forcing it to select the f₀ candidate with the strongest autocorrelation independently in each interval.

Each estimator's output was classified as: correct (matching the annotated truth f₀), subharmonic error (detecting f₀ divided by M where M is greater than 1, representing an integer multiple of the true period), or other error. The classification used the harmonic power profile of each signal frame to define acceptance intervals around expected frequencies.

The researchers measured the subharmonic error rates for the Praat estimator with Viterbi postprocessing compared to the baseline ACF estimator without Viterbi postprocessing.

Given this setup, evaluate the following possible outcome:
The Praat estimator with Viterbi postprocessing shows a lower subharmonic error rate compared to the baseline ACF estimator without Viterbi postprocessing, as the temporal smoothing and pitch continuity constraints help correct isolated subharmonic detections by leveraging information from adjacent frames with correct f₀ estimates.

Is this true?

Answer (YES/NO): YES